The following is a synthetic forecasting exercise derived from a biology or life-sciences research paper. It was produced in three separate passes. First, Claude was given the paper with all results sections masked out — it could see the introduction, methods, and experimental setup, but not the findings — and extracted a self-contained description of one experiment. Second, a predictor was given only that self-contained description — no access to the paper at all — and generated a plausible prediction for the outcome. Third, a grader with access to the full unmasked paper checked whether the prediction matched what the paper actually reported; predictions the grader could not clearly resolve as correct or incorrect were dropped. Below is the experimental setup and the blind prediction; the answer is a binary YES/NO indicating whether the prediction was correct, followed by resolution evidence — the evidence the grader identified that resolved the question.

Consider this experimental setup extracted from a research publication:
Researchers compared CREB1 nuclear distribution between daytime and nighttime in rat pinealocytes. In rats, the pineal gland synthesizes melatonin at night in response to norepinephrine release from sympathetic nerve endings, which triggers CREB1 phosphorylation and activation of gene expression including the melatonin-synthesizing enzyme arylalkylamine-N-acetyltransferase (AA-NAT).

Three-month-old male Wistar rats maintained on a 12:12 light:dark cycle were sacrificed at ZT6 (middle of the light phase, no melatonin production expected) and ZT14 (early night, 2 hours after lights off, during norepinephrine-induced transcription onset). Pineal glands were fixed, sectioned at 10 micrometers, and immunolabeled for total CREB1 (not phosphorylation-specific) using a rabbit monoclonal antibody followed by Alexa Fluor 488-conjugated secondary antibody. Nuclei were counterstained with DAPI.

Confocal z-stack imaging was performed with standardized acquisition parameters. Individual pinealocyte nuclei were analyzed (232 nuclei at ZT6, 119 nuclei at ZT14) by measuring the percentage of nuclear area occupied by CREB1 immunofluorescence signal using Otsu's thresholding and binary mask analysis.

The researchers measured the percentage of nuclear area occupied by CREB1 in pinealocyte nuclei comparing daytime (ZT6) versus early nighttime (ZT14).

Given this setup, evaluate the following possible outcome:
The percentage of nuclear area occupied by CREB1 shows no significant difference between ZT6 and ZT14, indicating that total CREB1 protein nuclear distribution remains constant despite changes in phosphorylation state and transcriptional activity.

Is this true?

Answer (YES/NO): NO